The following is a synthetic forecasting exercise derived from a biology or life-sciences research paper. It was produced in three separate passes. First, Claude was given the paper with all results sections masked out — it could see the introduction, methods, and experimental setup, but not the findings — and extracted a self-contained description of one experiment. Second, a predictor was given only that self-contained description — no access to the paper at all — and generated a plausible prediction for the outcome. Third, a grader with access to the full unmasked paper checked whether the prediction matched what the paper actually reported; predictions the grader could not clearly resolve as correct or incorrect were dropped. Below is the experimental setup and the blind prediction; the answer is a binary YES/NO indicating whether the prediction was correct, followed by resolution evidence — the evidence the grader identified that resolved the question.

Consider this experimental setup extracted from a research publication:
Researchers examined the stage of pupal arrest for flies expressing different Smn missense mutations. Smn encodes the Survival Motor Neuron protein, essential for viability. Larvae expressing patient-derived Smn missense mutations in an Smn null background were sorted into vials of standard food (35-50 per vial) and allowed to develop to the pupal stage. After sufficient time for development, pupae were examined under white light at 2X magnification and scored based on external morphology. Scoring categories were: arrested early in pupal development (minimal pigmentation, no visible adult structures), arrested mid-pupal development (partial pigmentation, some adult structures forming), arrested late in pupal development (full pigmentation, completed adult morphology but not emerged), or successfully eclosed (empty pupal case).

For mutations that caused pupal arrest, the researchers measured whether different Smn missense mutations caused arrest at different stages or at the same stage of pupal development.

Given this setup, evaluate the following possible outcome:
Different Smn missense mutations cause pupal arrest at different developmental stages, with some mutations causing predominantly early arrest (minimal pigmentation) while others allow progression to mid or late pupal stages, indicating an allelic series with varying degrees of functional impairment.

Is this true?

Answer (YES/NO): NO